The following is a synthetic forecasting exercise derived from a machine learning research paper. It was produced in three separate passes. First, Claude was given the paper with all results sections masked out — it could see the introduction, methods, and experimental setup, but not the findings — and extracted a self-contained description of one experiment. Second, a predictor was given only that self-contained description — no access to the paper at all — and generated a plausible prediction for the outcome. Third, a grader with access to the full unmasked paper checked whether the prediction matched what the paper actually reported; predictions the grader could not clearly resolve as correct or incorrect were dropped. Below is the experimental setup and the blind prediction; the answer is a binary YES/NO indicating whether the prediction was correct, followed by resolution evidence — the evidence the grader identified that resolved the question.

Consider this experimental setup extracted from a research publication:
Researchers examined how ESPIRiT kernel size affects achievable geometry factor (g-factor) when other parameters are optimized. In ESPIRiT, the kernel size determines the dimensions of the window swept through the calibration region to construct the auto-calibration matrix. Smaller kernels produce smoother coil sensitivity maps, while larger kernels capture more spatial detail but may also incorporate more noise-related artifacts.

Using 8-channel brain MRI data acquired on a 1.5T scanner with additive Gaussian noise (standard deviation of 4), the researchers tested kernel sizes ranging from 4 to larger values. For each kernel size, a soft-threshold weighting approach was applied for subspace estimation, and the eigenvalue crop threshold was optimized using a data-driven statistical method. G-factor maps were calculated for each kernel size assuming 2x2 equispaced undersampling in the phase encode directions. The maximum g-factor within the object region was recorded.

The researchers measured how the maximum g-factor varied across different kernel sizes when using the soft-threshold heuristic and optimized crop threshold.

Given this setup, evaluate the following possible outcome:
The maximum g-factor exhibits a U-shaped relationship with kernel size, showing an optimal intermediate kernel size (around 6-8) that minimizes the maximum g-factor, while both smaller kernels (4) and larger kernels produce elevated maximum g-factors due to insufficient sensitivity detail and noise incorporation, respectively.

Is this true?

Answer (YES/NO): NO